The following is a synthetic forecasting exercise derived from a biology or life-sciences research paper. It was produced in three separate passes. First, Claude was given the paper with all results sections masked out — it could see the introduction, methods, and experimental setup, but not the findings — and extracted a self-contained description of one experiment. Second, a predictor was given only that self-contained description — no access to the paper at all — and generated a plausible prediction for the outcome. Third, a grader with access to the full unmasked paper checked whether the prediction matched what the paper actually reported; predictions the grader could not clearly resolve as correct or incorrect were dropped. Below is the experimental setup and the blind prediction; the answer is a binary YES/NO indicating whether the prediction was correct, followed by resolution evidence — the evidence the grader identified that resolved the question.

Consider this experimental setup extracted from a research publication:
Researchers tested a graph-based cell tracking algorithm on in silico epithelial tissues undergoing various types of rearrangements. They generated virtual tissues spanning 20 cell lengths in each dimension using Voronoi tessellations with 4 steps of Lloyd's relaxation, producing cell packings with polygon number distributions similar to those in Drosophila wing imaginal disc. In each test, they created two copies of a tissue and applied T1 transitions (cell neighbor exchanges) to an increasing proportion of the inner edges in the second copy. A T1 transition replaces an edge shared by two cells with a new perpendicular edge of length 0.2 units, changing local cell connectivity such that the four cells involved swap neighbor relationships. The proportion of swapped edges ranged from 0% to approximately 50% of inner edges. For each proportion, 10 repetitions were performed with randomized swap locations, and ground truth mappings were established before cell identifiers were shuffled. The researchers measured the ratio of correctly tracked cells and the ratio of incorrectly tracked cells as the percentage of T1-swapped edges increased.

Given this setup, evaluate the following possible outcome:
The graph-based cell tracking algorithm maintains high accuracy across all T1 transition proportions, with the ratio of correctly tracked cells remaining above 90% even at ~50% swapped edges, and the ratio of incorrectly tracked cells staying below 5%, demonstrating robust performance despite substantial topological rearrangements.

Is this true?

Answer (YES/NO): NO